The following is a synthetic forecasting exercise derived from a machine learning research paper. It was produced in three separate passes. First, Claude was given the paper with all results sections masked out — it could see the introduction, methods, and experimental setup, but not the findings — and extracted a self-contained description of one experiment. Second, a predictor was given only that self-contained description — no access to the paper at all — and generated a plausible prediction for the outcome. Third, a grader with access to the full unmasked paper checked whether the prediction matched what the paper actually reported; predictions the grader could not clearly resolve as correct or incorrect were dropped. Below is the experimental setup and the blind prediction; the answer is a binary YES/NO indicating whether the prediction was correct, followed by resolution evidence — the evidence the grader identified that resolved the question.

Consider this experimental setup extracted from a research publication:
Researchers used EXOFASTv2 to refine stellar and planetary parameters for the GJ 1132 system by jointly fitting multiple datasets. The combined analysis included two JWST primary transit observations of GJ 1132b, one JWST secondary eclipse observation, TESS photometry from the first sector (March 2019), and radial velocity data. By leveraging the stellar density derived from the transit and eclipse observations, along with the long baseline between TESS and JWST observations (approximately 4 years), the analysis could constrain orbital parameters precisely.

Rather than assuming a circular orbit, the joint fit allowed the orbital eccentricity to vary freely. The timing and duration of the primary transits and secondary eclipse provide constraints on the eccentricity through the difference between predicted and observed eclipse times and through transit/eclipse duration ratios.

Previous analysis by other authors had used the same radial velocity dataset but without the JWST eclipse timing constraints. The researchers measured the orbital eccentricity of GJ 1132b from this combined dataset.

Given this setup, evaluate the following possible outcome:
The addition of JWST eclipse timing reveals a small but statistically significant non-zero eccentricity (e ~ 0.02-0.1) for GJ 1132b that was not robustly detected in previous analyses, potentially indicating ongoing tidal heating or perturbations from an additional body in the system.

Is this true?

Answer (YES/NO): NO